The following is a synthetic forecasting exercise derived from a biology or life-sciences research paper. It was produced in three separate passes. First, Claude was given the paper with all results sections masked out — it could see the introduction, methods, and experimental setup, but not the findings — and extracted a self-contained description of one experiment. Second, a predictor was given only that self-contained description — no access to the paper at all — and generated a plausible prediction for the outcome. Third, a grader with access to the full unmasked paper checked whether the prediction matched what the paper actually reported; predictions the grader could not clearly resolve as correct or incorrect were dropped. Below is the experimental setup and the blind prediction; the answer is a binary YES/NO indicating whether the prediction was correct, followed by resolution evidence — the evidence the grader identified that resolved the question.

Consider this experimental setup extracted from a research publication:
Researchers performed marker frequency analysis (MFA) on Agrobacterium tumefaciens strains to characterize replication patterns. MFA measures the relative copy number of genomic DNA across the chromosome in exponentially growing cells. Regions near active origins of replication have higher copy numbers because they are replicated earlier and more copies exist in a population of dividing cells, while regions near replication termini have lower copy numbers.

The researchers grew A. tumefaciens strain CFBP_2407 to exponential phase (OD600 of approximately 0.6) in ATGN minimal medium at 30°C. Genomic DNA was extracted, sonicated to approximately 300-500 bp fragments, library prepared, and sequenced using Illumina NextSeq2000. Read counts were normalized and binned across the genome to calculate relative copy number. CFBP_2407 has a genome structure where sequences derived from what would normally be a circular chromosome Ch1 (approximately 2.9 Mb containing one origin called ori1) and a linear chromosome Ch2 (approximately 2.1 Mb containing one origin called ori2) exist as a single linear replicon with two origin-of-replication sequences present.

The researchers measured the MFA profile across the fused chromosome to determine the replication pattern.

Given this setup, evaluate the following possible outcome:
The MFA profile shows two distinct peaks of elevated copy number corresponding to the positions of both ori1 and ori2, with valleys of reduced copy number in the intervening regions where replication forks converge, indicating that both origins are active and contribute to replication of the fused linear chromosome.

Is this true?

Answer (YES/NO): YES